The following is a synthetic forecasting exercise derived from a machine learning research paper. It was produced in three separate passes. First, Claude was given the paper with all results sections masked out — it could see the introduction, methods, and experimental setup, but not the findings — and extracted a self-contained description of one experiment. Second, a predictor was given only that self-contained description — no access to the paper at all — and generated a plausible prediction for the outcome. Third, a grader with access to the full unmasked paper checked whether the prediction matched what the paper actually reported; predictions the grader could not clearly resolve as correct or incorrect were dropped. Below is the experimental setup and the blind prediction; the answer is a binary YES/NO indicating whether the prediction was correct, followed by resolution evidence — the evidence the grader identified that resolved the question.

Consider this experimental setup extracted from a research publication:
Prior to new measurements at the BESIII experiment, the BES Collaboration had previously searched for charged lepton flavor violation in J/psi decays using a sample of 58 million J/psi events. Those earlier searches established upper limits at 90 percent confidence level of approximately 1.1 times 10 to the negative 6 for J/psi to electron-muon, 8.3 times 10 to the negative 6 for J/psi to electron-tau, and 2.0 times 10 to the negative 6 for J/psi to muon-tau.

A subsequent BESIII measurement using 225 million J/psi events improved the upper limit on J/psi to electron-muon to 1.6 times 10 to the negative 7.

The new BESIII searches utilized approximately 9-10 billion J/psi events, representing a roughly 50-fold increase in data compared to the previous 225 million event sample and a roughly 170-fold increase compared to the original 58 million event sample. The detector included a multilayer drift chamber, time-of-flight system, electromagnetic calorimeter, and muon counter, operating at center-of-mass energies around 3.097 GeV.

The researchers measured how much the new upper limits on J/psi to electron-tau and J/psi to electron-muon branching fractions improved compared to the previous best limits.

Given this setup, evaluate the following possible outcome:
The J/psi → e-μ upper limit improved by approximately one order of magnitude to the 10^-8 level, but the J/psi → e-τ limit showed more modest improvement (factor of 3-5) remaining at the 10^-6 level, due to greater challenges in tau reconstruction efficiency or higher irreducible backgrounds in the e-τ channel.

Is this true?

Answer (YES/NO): NO